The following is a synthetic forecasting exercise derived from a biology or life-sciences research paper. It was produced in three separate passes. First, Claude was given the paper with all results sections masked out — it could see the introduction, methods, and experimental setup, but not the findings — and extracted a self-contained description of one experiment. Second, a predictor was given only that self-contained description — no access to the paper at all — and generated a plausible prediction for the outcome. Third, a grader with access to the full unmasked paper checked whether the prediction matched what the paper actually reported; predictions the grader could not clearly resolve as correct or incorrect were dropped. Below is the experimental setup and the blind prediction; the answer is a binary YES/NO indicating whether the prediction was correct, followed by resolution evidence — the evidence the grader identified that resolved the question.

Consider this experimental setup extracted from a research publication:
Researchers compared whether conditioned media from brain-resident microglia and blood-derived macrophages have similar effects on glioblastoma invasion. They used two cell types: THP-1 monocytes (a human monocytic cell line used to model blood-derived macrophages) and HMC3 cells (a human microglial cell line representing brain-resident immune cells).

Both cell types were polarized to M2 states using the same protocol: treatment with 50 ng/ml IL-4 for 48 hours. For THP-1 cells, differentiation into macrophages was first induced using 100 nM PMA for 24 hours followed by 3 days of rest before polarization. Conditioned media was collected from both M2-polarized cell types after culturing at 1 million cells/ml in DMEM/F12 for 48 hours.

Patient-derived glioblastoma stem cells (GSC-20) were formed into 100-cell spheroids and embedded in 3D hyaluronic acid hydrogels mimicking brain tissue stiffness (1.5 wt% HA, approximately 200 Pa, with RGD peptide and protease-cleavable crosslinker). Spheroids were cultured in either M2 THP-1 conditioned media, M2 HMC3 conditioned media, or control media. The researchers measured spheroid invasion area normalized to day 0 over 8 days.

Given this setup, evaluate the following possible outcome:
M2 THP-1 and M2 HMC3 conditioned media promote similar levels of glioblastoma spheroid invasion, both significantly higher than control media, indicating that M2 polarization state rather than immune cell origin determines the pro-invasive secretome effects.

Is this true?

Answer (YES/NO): NO